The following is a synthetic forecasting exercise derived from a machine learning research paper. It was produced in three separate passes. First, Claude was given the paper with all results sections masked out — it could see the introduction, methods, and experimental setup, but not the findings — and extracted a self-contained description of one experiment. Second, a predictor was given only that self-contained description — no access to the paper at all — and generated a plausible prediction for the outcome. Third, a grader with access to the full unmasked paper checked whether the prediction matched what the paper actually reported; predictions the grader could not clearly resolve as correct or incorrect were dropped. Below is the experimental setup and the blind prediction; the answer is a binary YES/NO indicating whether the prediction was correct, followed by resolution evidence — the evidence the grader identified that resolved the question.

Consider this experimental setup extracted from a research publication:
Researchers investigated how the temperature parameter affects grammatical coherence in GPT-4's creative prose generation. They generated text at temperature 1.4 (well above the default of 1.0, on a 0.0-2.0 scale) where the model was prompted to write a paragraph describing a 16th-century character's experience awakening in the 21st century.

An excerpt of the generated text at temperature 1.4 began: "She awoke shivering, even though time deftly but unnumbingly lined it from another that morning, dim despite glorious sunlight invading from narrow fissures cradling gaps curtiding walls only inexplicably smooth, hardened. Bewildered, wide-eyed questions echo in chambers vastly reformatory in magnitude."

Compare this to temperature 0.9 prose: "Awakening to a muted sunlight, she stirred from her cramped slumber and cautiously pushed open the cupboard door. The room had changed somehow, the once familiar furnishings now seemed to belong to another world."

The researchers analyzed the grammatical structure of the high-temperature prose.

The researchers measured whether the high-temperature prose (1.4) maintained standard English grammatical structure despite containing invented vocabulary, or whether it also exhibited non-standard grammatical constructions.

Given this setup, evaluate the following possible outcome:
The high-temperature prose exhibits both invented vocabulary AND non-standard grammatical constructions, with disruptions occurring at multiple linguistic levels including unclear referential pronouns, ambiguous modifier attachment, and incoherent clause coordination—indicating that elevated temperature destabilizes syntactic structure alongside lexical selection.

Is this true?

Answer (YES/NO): YES